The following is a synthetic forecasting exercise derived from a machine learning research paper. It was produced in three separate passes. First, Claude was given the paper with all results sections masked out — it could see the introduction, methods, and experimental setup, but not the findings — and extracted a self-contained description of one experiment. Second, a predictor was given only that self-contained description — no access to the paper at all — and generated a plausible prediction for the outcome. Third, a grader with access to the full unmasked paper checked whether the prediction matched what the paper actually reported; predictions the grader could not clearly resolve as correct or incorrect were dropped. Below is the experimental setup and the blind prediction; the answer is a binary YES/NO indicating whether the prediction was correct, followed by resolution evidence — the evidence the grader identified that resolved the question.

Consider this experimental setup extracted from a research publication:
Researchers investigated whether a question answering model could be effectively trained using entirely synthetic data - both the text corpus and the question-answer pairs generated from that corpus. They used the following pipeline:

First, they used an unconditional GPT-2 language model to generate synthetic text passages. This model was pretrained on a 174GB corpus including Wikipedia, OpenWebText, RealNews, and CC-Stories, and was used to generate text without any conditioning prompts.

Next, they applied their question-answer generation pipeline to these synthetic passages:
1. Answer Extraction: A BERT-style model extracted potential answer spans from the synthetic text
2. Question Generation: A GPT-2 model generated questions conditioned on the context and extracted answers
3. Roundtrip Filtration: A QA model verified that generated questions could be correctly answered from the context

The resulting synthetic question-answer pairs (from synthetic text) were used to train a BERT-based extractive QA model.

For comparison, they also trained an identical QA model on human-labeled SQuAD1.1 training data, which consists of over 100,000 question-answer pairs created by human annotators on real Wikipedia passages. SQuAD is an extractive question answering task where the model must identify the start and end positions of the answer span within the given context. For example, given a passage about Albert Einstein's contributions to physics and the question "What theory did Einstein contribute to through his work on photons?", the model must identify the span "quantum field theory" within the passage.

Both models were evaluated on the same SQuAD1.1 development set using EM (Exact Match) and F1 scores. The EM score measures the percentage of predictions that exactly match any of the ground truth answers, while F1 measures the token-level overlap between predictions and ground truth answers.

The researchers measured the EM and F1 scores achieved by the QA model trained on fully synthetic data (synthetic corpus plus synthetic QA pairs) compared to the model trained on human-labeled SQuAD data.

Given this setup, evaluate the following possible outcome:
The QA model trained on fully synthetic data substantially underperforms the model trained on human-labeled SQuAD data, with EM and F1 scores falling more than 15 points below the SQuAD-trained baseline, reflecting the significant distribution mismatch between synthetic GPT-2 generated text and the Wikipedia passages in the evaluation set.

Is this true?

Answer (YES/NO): NO